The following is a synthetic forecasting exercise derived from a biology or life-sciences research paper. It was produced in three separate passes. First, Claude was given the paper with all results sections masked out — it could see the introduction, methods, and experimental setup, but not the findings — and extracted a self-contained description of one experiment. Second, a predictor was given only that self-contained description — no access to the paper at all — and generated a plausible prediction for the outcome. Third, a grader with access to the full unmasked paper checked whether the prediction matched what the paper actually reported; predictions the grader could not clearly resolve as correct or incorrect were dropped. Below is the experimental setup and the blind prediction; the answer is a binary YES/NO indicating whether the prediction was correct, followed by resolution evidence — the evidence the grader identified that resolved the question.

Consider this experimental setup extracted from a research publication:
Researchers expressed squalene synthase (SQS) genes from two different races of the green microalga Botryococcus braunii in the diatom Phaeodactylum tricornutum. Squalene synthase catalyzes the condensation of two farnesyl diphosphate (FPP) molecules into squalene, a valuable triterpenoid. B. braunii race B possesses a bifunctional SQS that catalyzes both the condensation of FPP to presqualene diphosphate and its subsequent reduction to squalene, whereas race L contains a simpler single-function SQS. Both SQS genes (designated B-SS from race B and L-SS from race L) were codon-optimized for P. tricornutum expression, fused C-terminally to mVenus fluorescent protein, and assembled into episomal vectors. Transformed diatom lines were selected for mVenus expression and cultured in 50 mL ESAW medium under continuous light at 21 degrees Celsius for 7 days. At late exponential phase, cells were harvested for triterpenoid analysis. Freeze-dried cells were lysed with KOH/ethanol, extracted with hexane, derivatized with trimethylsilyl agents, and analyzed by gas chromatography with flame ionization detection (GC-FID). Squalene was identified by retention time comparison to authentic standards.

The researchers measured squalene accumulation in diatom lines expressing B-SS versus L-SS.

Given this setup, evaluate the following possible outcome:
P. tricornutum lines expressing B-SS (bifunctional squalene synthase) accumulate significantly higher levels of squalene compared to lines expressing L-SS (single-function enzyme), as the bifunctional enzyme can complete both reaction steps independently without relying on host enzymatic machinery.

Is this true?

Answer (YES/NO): NO